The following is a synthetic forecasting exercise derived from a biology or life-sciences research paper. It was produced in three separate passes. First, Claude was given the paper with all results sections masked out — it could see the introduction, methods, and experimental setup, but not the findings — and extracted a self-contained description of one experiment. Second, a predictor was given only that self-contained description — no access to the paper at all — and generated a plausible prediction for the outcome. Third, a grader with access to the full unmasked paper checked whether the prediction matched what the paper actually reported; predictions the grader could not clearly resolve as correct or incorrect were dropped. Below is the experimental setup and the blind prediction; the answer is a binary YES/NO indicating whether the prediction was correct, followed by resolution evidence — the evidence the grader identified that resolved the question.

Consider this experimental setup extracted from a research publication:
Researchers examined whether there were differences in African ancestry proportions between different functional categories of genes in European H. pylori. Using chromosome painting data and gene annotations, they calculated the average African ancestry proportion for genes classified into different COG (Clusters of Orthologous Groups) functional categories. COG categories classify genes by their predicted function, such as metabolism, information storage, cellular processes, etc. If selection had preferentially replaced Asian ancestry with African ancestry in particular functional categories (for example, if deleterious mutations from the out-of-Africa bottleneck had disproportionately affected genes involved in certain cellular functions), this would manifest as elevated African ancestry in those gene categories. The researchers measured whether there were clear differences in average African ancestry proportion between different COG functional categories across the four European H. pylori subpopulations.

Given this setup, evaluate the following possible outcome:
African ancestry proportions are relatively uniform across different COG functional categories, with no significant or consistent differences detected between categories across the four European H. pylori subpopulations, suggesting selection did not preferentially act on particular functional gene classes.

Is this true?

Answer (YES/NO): YES